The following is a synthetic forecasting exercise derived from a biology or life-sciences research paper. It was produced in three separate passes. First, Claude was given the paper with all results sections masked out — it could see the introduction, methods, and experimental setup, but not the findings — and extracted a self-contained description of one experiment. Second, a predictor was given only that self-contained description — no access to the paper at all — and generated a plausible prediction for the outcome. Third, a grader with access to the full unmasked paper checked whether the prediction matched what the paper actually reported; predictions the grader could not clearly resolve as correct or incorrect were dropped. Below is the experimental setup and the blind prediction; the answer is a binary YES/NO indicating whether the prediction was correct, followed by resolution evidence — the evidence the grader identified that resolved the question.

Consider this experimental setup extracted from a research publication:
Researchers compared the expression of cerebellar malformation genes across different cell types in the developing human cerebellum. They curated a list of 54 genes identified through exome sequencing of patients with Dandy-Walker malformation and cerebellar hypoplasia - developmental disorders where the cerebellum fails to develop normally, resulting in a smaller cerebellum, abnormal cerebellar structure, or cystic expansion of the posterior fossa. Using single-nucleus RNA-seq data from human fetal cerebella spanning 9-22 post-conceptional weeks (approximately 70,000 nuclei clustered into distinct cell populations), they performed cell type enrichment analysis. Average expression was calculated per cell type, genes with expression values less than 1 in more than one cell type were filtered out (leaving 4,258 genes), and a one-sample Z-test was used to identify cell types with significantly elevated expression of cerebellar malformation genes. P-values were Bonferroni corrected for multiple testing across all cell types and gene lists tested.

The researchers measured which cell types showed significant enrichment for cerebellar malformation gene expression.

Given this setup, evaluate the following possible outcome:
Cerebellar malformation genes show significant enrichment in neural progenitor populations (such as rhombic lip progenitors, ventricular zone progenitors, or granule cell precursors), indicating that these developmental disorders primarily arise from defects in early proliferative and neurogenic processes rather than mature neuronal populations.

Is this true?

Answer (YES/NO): NO